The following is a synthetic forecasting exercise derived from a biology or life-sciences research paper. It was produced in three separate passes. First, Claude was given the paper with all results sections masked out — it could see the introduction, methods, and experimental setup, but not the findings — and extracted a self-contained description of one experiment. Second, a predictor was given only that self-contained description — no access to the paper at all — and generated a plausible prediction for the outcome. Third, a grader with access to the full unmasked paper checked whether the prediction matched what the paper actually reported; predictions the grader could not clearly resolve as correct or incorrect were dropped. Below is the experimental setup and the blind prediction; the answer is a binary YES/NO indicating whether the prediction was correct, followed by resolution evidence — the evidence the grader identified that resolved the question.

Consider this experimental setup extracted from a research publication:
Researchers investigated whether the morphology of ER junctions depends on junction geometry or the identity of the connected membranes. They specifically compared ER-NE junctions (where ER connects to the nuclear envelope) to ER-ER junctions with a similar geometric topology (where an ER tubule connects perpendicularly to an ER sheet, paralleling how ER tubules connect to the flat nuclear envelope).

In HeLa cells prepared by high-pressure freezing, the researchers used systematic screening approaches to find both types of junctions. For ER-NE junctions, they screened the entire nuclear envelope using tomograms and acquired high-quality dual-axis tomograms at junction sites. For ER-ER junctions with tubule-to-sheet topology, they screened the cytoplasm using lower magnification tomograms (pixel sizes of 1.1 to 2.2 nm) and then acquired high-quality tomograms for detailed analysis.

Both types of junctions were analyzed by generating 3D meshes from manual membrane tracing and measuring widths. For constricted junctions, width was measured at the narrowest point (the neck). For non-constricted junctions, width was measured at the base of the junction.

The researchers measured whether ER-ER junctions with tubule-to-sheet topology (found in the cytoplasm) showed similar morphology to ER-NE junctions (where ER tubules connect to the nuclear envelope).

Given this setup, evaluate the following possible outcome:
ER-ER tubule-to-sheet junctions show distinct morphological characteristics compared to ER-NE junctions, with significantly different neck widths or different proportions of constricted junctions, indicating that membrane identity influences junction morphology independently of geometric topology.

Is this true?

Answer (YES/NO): YES